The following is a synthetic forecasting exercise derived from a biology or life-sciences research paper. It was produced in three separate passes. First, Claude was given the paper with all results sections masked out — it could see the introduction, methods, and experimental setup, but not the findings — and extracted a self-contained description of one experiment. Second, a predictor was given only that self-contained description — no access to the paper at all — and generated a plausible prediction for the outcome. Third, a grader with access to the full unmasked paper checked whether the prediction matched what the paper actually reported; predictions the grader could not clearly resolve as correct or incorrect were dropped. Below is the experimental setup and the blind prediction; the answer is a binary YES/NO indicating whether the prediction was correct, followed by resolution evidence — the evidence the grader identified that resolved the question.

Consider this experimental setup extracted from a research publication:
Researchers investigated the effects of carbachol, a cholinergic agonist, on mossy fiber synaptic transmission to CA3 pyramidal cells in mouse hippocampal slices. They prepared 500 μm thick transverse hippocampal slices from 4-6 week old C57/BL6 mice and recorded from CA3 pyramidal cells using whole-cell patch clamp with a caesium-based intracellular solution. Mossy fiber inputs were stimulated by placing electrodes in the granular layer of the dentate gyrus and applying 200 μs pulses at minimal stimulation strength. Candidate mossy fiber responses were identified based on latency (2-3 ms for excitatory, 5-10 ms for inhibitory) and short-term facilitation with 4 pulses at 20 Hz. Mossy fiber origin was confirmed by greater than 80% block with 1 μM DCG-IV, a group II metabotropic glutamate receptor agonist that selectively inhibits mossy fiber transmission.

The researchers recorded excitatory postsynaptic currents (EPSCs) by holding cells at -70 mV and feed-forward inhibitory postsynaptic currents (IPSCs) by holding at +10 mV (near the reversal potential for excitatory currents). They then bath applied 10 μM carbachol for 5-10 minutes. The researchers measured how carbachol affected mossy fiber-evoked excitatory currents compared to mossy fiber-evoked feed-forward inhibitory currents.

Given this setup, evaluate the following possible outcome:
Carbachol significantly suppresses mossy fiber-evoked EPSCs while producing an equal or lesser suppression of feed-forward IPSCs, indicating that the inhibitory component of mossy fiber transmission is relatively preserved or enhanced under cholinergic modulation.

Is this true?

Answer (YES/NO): NO